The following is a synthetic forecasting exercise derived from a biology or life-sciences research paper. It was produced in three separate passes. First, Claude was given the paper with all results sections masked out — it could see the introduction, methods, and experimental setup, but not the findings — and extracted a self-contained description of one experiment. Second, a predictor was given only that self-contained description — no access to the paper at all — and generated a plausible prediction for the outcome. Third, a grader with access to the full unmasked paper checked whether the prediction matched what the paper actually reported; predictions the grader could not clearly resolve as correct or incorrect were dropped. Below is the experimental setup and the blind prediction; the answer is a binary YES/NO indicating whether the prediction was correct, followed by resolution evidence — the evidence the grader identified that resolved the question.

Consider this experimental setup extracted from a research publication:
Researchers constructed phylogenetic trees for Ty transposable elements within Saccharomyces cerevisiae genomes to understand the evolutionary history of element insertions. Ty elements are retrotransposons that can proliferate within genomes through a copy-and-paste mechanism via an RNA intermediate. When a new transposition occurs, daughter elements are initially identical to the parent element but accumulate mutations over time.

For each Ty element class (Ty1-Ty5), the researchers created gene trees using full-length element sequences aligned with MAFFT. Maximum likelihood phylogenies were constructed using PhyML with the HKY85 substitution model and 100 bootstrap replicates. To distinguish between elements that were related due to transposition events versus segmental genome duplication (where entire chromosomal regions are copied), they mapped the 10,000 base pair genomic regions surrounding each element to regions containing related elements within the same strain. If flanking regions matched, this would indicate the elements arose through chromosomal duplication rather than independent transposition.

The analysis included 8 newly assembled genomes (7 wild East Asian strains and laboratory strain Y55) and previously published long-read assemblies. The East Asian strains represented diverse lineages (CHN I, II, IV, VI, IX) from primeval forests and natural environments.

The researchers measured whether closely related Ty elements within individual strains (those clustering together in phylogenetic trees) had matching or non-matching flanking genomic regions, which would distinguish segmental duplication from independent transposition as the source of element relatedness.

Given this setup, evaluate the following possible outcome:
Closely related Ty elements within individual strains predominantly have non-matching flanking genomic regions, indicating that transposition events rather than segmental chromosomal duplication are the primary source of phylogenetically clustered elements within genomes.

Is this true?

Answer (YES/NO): YES